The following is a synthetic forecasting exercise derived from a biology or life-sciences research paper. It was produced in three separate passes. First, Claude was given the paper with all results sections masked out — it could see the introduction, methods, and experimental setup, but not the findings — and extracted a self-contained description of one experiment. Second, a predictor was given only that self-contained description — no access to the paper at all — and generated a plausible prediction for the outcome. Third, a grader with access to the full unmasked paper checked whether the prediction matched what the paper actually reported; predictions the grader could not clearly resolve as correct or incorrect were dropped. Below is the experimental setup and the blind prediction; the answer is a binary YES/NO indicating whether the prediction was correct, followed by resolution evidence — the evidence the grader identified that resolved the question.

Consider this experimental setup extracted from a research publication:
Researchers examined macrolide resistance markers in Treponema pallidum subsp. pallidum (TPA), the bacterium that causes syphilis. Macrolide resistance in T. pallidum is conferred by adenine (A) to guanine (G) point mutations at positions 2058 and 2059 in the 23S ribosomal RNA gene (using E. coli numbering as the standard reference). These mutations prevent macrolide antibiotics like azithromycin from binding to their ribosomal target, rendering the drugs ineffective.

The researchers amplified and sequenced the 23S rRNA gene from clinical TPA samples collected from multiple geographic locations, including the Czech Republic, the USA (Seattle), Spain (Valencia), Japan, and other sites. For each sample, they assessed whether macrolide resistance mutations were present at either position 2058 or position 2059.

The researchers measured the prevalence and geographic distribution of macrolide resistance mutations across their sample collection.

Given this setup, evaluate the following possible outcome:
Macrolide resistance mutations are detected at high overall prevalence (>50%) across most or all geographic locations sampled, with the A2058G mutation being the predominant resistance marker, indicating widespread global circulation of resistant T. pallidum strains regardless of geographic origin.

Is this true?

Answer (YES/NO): YES